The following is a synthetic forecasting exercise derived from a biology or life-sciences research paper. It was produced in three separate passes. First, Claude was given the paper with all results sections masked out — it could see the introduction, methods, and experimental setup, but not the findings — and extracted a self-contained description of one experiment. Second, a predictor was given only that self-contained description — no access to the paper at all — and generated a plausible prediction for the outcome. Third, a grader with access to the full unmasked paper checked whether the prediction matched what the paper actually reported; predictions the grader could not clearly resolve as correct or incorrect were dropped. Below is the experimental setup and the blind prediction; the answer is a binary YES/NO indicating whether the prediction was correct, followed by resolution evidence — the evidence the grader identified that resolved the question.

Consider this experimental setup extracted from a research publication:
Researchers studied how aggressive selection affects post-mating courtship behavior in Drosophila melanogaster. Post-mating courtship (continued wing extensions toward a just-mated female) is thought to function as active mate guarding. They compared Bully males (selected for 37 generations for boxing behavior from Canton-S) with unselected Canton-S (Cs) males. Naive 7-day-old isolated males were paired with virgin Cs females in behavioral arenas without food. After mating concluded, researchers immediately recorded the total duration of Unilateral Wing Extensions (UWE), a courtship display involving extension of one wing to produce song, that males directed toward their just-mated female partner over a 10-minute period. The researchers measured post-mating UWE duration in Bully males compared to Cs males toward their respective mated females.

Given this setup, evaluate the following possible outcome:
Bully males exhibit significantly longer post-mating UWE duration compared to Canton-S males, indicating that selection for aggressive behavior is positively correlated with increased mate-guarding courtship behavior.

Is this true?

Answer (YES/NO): NO